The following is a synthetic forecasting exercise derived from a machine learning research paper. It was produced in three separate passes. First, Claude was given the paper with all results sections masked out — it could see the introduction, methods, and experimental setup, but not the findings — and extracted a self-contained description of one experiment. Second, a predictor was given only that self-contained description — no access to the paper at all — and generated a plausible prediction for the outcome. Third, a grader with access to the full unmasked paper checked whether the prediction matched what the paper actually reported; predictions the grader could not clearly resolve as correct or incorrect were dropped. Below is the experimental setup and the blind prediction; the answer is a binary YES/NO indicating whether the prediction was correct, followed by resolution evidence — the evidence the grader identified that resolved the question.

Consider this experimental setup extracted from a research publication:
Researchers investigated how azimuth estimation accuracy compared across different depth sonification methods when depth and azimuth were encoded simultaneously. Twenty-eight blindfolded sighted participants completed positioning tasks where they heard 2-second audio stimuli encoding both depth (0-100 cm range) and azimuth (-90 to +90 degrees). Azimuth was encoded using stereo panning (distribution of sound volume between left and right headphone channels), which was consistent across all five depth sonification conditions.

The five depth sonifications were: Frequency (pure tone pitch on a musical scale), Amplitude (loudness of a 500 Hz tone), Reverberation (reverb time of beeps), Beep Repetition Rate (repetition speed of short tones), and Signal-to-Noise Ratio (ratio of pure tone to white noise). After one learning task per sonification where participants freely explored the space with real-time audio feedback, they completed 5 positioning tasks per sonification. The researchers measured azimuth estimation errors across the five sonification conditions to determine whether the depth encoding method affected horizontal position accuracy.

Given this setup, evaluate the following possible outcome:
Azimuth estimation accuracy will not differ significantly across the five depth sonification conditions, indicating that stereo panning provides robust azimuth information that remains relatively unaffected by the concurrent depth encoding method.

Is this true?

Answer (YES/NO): YES